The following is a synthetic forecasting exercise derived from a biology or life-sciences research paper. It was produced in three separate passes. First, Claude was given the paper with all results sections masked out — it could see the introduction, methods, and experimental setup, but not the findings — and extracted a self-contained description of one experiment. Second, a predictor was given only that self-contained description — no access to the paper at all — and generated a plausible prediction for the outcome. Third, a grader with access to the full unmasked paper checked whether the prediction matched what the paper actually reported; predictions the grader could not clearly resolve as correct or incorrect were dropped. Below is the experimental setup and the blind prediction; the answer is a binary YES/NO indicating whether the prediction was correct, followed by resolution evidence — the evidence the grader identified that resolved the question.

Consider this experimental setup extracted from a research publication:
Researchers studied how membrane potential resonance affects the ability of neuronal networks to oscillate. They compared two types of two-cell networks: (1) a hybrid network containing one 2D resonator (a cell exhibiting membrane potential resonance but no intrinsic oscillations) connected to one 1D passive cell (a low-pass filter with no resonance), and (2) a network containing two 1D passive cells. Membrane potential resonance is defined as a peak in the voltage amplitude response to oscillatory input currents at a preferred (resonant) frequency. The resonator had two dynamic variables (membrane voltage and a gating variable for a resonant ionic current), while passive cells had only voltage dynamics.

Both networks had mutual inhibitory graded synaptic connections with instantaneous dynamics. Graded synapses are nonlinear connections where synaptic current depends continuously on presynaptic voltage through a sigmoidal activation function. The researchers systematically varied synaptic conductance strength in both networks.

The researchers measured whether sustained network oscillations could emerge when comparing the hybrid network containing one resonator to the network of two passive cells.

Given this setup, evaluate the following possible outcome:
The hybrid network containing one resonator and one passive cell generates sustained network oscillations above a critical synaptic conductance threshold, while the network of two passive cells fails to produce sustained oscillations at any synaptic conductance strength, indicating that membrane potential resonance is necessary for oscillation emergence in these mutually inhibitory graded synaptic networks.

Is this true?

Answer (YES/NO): YES